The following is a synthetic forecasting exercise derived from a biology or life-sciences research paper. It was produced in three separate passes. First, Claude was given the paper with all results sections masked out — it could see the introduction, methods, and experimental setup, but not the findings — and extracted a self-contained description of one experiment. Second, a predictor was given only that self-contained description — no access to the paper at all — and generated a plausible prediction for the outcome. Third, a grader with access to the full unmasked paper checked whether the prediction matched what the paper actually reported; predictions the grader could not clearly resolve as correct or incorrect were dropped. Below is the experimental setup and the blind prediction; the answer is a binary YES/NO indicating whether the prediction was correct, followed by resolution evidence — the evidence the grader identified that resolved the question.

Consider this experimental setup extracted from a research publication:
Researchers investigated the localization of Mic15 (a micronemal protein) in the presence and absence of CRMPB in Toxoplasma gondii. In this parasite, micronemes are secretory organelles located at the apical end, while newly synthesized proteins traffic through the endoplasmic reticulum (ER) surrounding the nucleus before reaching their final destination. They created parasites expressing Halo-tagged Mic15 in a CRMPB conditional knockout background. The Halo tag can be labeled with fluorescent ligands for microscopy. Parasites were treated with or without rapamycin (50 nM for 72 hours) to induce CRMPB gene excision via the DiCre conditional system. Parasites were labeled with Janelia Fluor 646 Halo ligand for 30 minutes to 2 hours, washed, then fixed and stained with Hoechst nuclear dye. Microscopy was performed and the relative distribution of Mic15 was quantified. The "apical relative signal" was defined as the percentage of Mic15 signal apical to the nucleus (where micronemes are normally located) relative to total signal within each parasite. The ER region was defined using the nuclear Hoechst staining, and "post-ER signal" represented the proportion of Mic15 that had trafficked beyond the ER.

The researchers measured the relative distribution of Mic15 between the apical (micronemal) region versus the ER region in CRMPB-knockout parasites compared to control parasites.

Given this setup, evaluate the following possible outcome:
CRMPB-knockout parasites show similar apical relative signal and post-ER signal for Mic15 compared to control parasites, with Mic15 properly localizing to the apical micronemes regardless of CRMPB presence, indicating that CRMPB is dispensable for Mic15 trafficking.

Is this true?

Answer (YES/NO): NO